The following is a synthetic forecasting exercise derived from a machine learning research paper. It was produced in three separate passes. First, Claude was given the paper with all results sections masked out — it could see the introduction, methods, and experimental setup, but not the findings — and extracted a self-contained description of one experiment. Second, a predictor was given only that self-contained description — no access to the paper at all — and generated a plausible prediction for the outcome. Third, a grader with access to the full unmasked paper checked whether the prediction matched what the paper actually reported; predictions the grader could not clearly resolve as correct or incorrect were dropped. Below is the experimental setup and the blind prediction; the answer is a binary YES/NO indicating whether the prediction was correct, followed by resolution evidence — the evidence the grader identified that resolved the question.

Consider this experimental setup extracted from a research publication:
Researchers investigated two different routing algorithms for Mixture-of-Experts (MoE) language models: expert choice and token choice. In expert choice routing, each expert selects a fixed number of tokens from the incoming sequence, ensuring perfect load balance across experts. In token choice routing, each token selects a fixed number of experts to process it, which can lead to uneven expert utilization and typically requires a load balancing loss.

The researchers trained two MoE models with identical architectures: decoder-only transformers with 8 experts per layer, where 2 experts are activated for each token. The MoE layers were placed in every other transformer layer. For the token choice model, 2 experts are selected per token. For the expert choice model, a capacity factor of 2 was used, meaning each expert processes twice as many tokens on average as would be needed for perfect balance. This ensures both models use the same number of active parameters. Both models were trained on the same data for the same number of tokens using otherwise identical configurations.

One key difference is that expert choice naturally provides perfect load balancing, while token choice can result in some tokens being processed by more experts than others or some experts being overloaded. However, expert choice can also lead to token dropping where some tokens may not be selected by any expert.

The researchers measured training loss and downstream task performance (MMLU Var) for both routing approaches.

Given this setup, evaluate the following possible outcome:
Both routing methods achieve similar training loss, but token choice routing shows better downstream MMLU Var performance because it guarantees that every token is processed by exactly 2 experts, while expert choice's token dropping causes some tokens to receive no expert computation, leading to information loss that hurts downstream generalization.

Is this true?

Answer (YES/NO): NO